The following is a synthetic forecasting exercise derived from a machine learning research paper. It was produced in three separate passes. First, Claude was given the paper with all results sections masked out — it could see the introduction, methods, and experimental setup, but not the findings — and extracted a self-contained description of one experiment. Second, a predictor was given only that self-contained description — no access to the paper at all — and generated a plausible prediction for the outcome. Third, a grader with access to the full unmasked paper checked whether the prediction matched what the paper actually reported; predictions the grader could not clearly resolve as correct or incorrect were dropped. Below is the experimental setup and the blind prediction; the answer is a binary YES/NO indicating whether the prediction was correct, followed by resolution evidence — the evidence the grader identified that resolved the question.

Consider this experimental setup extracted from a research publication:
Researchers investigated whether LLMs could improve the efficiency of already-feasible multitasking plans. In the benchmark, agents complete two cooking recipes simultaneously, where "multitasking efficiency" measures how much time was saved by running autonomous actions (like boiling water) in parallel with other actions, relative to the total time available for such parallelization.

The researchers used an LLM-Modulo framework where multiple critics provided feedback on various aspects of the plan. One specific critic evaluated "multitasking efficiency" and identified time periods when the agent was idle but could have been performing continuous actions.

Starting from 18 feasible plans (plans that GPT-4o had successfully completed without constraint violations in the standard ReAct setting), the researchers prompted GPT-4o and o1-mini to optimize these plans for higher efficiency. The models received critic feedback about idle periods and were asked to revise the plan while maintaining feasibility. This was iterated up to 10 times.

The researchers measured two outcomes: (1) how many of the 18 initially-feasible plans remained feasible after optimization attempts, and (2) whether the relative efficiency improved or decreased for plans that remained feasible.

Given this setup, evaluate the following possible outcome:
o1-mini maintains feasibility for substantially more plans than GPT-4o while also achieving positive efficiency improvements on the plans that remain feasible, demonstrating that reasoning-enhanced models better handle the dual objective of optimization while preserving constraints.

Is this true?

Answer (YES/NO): NO